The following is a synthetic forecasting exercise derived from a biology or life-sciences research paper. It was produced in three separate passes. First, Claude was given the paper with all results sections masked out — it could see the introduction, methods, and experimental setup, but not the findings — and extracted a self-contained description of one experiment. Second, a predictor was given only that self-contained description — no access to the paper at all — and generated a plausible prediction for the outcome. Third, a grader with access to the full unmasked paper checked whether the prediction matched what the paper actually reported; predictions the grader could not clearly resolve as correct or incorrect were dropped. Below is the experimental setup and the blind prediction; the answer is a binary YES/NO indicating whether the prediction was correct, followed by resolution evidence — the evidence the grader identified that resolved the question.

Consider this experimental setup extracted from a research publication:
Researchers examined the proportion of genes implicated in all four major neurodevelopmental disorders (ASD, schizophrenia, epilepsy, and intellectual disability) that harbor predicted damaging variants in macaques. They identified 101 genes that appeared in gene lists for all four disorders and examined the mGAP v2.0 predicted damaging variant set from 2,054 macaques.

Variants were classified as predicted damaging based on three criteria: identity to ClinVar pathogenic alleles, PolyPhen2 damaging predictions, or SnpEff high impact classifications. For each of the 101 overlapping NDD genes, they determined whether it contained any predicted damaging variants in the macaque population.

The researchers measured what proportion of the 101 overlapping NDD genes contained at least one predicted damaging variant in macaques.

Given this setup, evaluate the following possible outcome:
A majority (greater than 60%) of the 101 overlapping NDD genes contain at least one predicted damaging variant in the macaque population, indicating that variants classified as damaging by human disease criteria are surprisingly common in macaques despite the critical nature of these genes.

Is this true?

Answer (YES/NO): YES